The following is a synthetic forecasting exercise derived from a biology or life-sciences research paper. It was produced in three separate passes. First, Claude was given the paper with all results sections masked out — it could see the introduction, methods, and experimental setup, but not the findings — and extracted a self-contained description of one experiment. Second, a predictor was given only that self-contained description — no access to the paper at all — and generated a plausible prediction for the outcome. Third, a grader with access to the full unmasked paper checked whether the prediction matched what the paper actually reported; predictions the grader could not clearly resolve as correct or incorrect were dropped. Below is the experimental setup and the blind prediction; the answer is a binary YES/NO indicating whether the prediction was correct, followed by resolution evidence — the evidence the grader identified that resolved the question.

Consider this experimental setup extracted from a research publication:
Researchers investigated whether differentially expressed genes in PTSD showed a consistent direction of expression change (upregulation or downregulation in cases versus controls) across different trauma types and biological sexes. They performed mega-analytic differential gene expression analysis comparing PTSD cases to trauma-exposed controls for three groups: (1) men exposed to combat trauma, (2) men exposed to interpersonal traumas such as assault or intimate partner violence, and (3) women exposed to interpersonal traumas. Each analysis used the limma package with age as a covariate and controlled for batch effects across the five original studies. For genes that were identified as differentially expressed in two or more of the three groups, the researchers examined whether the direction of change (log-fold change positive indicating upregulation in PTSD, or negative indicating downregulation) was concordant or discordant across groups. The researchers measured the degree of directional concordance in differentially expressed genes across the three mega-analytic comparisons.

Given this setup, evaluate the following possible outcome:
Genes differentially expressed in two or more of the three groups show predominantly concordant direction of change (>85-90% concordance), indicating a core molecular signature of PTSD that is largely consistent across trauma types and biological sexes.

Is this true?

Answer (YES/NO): NO